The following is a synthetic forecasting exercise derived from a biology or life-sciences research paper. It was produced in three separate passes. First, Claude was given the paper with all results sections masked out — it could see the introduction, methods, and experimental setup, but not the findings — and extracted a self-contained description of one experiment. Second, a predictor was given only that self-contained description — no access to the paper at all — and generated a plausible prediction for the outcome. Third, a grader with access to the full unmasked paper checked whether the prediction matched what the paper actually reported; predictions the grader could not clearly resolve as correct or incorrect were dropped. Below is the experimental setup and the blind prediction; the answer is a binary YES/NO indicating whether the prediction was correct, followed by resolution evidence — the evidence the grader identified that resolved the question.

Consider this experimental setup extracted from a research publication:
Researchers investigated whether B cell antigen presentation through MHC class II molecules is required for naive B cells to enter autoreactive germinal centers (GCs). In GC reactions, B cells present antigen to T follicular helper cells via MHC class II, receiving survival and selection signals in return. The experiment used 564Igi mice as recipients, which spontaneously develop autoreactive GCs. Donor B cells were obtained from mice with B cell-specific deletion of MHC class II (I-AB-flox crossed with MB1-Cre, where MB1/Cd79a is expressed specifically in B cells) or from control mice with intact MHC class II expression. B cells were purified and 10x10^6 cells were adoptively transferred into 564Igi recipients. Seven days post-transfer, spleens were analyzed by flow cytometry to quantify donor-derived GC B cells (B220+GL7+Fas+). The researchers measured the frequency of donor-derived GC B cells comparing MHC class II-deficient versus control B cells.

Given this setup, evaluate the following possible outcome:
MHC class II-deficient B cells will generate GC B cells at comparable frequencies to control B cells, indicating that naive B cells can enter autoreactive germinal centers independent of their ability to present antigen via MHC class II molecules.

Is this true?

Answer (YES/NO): NO